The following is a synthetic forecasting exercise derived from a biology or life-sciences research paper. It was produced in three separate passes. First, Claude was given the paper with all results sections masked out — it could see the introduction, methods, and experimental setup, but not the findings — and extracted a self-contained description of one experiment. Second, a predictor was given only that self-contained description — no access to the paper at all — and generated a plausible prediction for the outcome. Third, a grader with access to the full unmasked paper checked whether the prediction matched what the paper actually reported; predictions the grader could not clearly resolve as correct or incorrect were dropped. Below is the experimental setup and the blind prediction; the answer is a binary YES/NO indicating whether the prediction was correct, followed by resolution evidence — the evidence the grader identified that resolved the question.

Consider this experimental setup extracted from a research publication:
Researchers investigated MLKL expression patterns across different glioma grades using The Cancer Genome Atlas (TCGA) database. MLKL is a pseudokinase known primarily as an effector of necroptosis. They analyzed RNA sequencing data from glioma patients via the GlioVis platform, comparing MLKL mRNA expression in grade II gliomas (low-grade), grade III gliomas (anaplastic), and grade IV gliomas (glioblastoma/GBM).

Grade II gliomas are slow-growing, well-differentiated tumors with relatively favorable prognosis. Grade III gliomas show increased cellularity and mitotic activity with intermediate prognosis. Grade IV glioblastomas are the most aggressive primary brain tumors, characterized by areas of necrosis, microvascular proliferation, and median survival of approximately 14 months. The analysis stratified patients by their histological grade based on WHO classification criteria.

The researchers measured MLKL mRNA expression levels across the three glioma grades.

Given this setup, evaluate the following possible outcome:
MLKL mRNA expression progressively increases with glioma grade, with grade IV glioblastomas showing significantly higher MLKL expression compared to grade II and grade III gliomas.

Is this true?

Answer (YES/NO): YES